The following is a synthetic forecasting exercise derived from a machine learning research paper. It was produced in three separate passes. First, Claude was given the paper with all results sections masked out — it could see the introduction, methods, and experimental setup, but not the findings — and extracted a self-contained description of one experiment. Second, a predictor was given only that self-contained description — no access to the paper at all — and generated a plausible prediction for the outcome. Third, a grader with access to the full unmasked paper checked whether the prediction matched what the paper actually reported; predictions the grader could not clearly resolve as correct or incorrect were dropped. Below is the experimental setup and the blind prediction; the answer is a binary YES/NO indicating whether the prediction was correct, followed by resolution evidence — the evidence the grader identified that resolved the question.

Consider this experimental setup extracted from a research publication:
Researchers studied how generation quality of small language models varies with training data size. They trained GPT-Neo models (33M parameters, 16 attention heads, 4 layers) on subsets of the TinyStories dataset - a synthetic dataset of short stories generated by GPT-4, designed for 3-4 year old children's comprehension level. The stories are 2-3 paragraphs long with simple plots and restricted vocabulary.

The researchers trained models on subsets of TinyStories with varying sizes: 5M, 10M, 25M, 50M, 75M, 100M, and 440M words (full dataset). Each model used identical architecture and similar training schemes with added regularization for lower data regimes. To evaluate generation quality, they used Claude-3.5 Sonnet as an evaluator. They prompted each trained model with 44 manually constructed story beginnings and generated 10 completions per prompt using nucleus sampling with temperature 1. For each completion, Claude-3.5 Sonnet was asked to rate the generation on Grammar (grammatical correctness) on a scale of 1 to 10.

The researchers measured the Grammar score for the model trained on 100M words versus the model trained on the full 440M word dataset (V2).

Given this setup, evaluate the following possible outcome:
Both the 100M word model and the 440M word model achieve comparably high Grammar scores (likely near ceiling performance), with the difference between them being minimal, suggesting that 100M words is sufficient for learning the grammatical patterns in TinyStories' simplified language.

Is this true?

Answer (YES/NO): NO